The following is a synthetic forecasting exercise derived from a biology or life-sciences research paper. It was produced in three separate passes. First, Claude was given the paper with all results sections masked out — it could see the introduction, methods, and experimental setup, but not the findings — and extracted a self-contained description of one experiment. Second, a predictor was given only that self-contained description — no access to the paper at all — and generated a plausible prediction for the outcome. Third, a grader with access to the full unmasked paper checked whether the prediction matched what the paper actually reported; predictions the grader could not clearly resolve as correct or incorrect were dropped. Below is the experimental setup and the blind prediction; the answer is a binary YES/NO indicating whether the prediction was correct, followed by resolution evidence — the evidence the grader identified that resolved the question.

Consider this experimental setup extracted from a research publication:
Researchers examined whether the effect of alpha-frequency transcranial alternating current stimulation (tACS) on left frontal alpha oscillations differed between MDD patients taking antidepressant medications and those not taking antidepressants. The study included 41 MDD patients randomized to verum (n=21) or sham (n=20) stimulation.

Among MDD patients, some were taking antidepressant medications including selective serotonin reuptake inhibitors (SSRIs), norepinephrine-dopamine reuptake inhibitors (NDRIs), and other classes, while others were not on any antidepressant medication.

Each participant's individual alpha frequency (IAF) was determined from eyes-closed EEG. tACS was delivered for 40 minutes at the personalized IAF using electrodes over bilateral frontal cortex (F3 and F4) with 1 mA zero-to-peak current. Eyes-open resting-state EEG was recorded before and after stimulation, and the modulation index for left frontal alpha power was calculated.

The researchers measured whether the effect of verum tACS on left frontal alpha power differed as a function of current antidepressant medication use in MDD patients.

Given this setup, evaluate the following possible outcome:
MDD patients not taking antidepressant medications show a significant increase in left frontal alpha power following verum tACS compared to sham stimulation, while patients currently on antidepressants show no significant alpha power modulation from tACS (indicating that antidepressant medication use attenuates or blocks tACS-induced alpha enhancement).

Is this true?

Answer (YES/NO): NO